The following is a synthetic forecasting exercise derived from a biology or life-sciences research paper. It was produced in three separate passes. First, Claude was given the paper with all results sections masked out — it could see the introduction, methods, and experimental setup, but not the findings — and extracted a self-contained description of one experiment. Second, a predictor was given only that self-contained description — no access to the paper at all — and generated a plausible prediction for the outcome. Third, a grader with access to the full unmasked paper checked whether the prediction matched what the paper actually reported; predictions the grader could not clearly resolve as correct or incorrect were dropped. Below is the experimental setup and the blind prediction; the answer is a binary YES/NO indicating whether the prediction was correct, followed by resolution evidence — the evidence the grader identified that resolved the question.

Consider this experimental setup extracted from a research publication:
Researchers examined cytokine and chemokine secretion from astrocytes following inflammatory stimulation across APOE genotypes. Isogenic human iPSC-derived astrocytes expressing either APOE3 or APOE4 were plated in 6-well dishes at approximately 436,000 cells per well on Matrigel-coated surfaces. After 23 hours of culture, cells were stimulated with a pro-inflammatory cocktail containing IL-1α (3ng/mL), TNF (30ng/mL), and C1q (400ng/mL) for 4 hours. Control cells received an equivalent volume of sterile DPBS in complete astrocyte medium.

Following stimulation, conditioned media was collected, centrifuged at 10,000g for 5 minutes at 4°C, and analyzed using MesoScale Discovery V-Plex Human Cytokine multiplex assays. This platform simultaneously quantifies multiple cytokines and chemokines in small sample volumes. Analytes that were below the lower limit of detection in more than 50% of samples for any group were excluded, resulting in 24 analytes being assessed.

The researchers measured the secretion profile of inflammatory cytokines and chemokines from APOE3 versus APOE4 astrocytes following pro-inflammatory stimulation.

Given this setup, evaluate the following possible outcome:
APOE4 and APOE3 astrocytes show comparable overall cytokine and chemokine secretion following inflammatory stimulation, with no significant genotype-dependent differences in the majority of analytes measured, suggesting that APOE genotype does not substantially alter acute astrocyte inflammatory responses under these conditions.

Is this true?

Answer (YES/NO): NO